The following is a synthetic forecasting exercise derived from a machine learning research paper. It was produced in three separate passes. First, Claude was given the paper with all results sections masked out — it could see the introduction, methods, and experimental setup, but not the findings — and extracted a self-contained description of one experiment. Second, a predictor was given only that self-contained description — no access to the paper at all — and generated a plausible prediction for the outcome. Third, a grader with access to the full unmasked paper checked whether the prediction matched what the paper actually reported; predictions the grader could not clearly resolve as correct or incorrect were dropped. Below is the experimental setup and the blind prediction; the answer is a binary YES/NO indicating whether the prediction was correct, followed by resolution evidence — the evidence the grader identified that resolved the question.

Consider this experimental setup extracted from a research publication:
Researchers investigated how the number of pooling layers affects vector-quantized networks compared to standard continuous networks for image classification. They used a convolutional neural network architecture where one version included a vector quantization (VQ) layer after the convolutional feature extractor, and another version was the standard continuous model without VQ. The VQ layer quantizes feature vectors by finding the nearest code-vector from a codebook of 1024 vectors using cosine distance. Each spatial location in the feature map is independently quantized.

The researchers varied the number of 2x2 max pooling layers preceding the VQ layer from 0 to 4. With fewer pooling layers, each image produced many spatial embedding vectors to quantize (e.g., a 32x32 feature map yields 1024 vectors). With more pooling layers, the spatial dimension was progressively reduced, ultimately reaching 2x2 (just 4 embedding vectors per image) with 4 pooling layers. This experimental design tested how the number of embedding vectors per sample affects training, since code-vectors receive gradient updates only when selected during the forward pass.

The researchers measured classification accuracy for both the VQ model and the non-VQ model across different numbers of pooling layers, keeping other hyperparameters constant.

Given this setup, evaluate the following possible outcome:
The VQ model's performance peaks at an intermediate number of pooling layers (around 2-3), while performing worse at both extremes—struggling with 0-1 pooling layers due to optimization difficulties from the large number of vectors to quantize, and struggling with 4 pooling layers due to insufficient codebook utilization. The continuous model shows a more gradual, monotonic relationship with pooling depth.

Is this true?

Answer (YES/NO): NO